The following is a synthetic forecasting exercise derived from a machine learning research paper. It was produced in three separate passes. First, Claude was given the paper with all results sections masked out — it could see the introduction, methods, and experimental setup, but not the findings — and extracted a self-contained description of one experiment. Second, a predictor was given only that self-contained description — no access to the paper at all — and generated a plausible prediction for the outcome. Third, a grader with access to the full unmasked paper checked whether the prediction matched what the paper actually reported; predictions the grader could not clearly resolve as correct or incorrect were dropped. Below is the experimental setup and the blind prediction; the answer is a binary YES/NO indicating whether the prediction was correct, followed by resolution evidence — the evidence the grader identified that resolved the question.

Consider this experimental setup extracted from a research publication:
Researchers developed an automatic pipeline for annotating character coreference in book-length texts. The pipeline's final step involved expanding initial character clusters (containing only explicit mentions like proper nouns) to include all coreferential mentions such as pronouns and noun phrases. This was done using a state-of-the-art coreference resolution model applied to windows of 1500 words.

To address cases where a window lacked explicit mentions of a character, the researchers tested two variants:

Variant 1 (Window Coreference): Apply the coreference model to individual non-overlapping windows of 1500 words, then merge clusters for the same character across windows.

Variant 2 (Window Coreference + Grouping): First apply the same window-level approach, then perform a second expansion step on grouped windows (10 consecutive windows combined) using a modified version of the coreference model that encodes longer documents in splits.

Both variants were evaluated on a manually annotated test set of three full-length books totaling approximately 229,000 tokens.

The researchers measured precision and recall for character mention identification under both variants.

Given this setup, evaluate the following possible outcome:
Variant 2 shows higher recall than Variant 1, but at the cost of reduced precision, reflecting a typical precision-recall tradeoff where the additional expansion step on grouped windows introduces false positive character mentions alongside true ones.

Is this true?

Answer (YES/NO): YES